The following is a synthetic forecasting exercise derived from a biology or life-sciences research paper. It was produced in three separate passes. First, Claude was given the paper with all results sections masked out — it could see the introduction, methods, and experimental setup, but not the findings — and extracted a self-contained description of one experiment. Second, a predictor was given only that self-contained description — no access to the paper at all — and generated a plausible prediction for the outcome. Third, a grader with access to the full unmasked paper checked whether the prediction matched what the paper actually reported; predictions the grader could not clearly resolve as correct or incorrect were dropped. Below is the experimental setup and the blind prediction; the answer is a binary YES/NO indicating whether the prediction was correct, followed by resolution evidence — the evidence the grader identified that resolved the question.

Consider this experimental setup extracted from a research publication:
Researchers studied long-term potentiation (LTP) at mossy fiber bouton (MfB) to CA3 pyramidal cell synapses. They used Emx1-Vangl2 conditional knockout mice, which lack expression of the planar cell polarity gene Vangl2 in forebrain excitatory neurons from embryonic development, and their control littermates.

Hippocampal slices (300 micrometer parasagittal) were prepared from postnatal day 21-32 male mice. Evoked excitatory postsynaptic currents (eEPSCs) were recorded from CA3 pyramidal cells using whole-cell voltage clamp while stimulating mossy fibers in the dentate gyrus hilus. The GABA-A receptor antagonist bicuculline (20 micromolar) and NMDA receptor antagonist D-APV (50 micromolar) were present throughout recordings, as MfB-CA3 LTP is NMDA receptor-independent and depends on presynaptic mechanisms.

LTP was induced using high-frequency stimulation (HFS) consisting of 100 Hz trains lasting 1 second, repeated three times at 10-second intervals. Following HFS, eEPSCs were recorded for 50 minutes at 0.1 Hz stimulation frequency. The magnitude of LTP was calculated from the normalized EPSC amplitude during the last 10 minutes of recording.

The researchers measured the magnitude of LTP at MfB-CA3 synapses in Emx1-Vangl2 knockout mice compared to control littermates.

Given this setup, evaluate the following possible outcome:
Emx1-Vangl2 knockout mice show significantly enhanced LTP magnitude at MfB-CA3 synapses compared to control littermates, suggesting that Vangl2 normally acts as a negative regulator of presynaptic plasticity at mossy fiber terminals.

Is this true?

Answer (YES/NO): NO